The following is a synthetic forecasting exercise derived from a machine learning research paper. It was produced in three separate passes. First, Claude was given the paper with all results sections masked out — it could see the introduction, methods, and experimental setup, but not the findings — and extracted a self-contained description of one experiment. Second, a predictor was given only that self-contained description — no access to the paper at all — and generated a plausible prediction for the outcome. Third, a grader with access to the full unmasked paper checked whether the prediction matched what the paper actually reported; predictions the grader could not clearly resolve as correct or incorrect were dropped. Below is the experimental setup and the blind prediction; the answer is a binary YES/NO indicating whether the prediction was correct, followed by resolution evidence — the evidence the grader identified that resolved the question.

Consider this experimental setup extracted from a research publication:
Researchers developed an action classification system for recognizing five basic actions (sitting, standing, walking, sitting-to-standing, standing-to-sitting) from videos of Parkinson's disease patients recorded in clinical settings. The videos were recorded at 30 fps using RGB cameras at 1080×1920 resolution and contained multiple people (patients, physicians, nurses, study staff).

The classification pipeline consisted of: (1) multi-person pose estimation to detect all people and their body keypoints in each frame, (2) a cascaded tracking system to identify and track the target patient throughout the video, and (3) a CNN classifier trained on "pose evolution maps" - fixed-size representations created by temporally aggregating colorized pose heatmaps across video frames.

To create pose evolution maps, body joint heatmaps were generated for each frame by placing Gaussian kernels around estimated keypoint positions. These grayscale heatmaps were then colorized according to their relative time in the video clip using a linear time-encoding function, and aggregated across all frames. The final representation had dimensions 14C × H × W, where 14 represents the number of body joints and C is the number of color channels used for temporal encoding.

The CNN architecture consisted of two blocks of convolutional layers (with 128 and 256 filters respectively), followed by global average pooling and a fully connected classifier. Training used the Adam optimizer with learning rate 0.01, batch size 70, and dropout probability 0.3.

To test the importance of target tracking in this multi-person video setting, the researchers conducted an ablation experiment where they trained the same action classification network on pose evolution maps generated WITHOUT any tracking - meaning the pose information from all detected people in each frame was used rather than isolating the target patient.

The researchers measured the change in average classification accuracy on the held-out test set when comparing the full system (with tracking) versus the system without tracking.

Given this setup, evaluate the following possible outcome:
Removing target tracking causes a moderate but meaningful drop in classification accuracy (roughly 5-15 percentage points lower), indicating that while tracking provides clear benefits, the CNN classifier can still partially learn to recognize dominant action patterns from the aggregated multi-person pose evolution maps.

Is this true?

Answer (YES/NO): YES